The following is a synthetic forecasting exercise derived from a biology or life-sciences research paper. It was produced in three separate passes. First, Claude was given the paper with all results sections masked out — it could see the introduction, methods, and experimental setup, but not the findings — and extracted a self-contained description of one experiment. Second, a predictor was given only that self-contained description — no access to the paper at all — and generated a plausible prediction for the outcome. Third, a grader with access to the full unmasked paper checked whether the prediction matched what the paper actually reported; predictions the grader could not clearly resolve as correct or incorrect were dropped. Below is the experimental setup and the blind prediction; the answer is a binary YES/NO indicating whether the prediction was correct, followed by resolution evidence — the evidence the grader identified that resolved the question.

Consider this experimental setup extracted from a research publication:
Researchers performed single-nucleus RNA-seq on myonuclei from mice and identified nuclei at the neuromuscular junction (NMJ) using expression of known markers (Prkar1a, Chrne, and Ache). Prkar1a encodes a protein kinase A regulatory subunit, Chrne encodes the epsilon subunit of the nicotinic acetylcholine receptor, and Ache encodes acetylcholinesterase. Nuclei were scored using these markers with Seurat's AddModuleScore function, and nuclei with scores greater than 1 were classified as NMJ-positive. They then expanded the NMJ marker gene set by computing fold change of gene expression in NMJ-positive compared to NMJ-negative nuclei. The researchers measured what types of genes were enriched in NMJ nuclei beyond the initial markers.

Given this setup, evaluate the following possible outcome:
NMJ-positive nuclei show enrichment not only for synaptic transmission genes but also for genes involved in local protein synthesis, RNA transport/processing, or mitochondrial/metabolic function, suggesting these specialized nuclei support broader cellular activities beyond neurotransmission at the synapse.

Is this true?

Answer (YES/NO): NO